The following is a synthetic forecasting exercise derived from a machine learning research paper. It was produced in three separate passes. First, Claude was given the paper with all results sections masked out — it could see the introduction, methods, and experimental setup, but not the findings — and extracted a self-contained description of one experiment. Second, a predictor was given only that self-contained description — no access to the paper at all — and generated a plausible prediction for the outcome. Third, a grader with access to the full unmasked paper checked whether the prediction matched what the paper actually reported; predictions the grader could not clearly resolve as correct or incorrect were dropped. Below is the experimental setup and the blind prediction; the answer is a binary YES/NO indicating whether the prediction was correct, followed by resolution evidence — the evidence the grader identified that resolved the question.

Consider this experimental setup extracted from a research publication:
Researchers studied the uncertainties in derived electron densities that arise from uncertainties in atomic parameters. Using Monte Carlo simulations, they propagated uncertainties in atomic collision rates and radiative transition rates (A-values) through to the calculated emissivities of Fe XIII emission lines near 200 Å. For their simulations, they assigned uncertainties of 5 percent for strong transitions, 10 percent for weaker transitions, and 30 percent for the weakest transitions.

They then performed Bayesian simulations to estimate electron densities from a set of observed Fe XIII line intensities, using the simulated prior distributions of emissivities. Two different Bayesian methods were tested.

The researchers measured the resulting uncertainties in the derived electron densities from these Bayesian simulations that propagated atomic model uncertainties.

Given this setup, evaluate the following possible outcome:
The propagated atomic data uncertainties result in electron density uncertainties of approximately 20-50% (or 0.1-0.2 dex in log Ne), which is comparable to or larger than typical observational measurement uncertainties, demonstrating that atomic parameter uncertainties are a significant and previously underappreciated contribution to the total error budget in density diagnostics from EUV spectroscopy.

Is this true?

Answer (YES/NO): NO